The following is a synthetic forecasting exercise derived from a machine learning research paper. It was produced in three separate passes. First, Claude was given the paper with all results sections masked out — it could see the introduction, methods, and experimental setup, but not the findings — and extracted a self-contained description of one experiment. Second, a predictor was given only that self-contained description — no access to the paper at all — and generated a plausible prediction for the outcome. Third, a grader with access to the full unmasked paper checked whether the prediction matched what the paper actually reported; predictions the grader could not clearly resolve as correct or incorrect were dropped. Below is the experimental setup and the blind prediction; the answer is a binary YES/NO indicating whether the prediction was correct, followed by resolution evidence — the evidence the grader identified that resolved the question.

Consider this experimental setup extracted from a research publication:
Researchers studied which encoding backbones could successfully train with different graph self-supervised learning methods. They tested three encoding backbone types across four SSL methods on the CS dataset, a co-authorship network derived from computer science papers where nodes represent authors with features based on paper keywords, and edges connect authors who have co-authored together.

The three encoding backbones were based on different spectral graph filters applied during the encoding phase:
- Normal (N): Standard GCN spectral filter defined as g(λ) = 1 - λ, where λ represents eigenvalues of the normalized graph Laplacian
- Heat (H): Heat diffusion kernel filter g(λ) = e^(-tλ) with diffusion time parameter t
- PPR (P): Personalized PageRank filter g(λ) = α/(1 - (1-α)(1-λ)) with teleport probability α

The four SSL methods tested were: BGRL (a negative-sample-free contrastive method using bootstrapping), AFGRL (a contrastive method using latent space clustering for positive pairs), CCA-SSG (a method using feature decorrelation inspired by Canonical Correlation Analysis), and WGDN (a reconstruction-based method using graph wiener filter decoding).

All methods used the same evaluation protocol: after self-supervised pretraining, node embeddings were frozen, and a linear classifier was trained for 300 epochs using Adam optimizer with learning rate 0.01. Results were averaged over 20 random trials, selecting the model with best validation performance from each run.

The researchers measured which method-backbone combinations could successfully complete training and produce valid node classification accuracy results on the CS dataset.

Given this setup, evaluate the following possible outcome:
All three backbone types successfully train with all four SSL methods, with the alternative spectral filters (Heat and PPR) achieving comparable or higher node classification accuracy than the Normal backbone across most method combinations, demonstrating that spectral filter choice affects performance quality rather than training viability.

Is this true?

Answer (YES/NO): NO